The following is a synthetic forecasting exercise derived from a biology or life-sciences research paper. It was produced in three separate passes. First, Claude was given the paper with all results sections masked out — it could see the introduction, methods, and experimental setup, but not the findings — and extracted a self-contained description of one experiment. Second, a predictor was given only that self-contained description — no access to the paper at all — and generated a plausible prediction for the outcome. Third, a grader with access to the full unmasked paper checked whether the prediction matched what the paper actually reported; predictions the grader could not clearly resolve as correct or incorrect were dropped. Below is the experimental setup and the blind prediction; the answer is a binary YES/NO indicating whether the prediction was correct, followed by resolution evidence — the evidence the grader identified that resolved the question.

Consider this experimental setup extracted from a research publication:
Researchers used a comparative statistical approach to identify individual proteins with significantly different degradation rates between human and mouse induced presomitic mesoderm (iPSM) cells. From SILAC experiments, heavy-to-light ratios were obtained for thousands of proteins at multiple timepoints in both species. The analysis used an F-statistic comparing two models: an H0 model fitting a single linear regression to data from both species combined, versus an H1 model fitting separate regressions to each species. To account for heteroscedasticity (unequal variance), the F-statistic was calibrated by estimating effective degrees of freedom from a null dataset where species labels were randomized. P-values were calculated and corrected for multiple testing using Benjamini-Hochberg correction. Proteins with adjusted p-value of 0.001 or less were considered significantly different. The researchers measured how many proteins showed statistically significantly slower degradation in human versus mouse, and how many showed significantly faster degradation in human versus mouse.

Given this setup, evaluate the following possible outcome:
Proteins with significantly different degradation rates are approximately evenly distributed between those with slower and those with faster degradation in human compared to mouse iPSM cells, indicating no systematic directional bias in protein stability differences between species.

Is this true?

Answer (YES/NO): NO